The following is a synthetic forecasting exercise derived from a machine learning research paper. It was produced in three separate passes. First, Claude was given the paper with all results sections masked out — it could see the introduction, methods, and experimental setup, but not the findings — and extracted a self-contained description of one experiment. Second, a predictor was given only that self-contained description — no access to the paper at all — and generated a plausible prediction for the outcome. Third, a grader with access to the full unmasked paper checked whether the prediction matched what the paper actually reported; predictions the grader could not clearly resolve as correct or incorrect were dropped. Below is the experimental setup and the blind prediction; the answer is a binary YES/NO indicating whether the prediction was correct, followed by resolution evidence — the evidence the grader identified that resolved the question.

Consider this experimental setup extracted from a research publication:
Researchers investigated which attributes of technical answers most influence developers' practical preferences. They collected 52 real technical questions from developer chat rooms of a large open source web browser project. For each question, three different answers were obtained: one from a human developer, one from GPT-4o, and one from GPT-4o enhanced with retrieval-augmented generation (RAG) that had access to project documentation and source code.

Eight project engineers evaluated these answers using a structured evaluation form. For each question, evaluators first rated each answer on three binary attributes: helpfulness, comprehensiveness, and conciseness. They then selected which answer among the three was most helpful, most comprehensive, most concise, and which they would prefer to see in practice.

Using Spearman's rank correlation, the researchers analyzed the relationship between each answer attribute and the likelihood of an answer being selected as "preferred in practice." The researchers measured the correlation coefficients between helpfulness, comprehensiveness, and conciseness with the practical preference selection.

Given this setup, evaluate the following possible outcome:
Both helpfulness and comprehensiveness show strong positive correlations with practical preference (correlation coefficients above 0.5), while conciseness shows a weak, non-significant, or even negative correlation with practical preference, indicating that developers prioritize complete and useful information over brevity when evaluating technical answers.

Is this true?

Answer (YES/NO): NO